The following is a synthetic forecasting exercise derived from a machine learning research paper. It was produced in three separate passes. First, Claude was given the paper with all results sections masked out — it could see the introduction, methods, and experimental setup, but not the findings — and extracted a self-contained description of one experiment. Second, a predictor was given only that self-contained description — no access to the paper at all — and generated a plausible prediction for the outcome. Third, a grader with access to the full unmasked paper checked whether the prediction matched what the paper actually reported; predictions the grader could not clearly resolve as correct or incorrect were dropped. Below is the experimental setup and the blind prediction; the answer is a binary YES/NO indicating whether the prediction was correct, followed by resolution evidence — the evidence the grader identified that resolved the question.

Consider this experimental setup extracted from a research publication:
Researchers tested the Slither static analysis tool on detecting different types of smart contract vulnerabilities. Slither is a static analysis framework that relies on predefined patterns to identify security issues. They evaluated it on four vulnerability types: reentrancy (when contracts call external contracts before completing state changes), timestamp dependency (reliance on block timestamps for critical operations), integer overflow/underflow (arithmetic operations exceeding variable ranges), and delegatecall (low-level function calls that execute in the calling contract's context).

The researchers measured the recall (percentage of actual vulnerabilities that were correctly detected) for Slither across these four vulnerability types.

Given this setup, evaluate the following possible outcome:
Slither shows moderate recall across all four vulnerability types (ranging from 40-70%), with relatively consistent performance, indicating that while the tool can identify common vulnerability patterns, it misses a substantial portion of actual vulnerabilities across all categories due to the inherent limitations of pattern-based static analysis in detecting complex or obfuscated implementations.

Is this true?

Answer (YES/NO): NO